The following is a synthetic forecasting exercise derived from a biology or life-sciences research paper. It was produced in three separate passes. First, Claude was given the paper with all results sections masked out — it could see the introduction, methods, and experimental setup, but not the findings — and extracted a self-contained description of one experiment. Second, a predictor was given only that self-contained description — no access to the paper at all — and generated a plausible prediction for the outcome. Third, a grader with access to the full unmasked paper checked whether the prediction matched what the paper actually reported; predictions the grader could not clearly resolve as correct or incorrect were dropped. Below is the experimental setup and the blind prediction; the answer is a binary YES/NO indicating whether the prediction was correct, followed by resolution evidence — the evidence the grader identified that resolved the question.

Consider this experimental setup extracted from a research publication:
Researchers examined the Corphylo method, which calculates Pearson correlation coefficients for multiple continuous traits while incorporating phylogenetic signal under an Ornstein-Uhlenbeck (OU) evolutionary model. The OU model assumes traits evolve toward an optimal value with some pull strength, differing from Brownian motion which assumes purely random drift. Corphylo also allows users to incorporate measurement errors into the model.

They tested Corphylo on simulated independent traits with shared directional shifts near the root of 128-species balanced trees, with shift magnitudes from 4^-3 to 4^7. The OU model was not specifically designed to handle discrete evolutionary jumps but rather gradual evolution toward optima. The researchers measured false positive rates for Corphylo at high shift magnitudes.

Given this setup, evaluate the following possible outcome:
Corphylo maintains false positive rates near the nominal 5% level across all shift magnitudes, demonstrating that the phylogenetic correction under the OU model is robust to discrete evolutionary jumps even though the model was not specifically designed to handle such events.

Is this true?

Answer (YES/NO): NO